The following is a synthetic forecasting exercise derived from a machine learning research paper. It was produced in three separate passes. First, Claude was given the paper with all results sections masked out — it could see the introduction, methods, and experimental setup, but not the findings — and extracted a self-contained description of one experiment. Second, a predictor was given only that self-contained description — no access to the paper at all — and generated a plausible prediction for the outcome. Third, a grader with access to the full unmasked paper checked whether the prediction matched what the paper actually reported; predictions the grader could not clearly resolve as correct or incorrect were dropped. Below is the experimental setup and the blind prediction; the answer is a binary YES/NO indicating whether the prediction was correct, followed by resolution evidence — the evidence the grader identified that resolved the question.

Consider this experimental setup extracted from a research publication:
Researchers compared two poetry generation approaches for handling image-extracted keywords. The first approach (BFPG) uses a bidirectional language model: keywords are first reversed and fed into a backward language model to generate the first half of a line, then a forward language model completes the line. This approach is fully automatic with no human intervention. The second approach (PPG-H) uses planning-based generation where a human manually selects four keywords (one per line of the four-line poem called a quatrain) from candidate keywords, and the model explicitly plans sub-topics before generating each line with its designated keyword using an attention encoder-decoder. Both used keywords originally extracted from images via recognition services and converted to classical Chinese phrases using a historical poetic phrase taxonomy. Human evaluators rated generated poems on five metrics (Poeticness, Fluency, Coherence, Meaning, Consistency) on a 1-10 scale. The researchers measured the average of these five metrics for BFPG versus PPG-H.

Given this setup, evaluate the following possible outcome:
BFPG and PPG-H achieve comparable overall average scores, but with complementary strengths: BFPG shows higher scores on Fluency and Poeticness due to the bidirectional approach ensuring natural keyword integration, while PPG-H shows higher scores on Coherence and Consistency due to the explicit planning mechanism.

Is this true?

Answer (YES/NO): NO